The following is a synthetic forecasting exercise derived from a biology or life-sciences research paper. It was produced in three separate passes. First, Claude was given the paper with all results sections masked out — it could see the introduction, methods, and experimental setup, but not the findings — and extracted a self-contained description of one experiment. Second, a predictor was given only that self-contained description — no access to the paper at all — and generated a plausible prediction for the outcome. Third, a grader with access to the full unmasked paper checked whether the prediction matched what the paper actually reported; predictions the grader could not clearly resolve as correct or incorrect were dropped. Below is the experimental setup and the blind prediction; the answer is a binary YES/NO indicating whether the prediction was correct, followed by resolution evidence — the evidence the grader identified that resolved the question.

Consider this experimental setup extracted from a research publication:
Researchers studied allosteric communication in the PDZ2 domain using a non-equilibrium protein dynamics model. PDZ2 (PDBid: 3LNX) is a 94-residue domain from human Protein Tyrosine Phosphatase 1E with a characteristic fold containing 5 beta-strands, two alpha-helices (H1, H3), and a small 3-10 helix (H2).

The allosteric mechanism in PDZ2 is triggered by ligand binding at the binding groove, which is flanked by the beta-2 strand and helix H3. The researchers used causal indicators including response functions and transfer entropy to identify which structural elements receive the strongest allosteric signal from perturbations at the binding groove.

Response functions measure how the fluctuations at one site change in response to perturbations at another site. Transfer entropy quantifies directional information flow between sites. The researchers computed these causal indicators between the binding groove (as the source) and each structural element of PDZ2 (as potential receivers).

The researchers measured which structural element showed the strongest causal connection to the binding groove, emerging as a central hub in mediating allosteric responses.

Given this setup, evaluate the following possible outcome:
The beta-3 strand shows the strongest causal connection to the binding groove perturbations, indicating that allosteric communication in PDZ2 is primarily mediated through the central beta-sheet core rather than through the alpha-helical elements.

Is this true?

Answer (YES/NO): NO